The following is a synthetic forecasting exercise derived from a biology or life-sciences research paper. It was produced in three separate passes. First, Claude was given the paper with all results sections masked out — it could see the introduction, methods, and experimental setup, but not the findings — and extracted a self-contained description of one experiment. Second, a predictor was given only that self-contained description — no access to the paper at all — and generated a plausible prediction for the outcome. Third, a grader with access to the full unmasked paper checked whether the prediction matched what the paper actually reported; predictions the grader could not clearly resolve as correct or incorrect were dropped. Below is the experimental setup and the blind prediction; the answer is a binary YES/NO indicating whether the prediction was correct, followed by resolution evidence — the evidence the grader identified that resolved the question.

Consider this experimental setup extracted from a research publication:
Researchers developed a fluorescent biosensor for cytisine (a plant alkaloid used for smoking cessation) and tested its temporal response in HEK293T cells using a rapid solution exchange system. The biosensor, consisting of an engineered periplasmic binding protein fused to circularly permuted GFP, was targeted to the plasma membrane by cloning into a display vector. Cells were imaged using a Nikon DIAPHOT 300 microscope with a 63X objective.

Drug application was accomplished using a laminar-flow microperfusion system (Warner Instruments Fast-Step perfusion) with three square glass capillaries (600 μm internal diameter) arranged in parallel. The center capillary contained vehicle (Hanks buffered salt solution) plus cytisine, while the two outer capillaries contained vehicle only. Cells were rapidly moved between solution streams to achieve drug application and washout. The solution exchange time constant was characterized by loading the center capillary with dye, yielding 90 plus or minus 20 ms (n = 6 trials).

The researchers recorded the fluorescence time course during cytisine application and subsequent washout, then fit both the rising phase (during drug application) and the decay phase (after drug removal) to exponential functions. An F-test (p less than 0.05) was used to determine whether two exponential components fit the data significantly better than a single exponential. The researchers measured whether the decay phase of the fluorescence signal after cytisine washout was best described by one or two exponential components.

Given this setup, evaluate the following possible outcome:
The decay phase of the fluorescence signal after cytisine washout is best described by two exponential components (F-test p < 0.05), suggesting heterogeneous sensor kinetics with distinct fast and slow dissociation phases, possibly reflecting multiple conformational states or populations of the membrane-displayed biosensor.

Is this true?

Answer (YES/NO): YES